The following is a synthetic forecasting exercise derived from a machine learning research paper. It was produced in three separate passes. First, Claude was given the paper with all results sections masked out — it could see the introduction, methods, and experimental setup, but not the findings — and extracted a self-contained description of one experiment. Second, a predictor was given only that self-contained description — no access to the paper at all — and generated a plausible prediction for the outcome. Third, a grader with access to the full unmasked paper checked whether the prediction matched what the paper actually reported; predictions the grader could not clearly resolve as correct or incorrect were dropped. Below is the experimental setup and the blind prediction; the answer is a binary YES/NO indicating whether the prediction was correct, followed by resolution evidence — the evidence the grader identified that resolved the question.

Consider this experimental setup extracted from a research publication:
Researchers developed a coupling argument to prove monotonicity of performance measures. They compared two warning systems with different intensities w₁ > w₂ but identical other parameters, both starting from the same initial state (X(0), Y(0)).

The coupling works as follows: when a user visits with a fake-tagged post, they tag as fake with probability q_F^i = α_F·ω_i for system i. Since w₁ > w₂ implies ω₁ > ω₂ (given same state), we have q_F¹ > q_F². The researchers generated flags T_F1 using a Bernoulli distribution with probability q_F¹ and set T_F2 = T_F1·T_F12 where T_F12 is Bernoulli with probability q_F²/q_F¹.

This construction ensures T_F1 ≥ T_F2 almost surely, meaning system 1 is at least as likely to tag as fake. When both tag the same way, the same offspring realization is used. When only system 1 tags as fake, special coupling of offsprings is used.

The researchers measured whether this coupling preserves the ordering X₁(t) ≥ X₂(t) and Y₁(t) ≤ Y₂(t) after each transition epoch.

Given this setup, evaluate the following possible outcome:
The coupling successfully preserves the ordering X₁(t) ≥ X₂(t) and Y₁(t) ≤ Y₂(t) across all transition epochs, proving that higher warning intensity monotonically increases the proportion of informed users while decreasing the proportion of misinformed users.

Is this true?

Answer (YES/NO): YES